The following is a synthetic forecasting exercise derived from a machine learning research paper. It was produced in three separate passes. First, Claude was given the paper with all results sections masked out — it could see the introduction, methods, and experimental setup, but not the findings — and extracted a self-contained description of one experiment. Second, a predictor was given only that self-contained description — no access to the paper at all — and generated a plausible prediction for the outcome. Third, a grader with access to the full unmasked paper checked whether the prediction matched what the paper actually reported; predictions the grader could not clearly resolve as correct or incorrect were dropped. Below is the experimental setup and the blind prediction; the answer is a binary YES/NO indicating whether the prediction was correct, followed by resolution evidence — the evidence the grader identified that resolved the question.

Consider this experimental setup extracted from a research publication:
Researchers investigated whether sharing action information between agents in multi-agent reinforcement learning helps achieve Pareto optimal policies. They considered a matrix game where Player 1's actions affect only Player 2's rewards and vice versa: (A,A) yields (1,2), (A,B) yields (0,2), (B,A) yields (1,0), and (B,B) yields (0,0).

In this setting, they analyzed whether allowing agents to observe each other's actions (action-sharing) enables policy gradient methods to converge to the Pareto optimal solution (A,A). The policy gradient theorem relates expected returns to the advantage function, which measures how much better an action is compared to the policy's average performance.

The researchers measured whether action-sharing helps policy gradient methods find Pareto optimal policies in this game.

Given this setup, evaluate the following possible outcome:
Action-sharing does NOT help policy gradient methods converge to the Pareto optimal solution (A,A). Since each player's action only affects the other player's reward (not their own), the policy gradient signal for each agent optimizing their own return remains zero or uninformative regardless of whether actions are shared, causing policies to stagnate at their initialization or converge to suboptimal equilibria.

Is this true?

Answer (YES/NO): YES